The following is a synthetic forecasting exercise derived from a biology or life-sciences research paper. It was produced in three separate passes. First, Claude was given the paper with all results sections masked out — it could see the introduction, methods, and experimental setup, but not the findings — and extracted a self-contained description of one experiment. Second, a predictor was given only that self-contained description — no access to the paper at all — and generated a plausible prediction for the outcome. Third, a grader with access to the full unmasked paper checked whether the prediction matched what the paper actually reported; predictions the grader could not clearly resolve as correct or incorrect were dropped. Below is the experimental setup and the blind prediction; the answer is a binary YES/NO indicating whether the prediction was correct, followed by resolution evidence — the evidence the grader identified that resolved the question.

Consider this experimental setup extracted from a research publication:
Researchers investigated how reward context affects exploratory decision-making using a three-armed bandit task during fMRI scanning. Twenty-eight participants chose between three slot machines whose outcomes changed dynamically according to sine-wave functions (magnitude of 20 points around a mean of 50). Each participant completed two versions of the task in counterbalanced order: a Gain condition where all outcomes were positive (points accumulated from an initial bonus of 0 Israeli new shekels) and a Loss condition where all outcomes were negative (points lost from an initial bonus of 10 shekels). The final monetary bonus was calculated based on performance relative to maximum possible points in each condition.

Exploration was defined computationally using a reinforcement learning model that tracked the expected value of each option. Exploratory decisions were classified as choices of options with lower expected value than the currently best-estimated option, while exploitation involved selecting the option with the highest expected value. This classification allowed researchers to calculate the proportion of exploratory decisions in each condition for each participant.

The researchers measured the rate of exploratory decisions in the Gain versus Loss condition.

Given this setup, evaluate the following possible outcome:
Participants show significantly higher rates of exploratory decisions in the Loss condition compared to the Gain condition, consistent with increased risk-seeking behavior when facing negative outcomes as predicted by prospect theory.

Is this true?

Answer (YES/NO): YES